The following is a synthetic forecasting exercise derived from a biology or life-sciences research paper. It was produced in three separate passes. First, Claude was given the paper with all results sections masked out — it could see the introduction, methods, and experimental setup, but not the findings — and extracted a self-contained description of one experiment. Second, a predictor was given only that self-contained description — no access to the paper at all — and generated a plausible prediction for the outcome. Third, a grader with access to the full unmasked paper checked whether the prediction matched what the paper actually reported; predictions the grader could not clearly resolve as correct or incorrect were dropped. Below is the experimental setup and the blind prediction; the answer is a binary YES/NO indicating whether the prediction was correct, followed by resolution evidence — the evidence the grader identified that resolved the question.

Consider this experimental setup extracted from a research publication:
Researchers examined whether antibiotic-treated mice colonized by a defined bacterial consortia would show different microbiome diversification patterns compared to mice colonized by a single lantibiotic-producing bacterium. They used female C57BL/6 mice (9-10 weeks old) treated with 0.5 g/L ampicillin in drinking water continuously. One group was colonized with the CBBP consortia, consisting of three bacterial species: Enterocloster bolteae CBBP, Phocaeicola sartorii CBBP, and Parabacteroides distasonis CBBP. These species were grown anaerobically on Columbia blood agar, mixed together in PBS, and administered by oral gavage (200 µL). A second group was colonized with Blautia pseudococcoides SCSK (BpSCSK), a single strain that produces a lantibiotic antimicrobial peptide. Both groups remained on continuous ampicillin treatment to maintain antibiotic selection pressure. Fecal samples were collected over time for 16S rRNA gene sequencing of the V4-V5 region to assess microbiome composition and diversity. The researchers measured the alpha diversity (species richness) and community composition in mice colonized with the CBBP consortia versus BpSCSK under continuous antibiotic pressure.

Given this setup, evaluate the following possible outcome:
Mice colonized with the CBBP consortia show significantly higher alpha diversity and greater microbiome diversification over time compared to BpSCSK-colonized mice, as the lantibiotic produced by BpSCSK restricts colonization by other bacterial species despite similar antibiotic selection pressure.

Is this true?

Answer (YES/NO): NO